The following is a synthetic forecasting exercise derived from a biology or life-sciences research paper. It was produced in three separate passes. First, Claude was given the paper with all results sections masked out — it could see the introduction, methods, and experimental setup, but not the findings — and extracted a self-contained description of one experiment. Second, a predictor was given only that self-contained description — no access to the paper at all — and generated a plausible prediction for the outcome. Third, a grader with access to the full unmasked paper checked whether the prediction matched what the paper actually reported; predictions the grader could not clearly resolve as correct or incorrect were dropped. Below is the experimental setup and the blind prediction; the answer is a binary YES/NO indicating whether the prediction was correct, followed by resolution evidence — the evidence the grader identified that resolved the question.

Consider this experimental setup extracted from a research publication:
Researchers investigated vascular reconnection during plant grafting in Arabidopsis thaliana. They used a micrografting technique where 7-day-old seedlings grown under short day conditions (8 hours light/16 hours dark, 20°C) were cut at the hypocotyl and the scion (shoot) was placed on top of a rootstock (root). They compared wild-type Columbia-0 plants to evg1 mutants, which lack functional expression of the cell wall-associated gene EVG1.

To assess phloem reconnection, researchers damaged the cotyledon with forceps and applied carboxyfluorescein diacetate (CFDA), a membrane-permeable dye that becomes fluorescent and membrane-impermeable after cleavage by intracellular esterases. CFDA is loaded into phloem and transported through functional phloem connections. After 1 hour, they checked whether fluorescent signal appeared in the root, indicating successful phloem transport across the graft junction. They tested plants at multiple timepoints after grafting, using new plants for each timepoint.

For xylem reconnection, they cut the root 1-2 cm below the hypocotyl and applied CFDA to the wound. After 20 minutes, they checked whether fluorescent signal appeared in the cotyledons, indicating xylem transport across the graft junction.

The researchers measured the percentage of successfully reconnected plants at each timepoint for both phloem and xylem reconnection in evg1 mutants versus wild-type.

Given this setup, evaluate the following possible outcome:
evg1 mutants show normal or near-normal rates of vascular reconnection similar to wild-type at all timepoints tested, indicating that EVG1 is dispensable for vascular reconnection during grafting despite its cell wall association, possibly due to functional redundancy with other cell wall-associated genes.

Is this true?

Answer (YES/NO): NO